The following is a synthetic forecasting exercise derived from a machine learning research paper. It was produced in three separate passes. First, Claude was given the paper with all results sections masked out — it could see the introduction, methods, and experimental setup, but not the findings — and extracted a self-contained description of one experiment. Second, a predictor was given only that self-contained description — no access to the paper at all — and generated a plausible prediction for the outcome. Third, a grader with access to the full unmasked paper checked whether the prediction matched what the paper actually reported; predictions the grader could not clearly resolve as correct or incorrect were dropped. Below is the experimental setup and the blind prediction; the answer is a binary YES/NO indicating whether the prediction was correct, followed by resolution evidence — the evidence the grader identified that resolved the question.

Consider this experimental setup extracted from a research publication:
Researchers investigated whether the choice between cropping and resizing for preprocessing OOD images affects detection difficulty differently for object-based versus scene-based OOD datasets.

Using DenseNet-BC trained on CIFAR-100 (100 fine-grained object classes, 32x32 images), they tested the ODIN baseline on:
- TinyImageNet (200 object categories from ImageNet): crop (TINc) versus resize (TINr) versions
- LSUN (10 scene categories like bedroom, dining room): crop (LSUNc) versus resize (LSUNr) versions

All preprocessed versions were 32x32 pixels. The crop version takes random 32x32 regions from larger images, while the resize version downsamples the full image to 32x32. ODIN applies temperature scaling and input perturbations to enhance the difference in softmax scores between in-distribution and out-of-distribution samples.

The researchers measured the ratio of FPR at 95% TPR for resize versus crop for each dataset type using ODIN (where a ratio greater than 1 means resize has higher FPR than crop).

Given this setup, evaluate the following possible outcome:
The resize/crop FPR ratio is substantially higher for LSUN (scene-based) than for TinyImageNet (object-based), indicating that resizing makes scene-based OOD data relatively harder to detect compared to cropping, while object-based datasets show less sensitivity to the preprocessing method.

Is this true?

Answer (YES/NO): NO